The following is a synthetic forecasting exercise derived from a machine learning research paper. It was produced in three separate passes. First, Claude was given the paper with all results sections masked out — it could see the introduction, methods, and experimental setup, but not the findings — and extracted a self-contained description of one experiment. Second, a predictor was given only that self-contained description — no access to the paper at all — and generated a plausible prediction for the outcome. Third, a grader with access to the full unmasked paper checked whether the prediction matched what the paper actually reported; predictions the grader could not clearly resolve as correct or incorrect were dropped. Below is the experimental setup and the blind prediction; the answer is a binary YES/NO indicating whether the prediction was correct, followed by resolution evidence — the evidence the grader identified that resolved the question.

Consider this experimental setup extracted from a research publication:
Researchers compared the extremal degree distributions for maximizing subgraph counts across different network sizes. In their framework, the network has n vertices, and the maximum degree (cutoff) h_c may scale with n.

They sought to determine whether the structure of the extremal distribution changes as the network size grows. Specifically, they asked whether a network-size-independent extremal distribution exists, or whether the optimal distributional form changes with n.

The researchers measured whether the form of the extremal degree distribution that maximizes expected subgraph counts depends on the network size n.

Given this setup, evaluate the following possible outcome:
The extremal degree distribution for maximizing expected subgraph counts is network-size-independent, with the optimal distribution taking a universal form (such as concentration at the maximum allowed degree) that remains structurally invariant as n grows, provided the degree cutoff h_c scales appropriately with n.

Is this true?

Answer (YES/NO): YES